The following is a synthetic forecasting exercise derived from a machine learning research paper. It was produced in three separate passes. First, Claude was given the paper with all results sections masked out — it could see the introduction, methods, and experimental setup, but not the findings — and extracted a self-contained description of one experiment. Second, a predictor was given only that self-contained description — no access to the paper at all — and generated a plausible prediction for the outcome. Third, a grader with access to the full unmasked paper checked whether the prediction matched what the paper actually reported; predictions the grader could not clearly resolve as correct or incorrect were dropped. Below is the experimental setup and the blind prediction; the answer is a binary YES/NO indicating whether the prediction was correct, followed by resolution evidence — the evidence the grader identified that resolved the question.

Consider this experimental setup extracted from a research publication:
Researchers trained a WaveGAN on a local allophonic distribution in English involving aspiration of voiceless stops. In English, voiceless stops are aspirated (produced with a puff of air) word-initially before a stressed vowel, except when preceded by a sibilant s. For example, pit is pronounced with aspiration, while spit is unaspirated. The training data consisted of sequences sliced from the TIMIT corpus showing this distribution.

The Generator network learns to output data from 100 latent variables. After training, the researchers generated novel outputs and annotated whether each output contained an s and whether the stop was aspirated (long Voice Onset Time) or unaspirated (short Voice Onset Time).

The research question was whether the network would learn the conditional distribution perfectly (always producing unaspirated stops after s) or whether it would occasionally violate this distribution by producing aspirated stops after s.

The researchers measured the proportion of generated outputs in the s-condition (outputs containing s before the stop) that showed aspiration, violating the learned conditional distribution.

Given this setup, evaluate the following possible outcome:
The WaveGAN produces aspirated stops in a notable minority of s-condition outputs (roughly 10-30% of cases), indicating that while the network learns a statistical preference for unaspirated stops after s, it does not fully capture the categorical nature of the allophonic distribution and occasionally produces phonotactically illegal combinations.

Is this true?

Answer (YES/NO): YES